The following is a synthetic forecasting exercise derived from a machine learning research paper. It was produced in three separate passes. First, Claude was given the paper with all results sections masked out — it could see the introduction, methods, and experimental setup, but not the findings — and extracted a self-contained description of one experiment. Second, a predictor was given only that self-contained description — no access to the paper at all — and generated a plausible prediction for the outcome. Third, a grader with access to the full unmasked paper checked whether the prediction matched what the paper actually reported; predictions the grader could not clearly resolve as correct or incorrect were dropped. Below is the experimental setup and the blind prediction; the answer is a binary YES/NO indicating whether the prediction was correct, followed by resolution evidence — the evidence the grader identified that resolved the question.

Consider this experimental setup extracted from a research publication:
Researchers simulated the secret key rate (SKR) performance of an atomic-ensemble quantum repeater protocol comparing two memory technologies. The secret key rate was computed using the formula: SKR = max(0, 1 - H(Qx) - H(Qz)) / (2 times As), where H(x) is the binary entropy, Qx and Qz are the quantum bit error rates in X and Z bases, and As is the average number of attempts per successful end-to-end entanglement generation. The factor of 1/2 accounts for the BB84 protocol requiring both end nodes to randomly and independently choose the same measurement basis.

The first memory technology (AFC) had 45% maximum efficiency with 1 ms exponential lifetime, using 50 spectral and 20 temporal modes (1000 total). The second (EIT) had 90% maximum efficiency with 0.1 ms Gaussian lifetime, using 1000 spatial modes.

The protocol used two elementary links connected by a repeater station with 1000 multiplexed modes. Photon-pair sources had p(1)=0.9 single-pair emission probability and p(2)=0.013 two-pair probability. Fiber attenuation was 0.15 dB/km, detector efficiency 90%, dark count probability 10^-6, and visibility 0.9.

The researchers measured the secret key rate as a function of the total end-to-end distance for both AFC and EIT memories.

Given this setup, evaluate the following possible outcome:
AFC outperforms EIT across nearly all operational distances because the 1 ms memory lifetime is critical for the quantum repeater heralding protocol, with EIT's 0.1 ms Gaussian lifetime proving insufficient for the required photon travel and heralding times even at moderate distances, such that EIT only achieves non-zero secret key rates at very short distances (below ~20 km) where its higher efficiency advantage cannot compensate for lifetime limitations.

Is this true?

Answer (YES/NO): NO